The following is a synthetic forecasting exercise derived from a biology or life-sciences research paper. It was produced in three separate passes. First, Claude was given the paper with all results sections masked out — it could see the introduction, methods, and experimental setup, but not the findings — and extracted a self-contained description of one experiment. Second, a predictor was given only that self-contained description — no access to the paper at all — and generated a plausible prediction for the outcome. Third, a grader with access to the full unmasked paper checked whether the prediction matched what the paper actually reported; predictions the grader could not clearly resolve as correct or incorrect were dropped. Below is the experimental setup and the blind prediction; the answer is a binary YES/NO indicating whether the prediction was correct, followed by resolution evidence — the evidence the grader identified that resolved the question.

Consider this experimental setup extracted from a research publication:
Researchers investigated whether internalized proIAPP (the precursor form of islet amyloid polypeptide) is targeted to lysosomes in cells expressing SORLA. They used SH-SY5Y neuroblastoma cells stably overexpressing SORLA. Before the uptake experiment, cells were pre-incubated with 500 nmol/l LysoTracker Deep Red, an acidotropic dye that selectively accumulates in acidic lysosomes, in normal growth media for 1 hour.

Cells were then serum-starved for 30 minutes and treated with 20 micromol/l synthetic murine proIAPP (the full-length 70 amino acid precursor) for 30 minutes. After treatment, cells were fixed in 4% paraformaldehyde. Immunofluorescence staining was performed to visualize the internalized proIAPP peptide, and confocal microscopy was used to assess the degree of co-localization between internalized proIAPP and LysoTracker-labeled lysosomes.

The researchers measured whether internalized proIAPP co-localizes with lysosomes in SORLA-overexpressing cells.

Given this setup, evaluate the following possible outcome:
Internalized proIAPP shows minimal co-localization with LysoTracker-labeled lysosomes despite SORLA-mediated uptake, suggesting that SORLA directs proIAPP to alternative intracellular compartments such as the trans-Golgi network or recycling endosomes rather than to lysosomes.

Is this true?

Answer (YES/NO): NO